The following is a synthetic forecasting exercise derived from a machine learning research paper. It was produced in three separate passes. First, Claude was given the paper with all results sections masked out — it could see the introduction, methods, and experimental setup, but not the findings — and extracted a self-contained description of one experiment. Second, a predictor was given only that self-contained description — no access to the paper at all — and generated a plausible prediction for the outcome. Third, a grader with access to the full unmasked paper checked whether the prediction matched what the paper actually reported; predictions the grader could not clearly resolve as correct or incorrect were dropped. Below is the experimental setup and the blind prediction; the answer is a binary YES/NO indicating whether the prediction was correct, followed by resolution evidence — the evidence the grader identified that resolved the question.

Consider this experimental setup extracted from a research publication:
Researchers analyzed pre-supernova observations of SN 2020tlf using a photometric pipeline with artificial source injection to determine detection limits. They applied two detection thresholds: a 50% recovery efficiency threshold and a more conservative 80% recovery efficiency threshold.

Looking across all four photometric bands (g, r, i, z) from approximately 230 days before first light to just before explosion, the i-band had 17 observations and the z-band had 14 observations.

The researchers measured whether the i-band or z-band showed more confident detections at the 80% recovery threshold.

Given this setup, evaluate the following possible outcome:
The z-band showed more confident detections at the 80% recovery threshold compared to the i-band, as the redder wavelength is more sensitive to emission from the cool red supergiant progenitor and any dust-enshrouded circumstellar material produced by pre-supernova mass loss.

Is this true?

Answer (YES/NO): NO